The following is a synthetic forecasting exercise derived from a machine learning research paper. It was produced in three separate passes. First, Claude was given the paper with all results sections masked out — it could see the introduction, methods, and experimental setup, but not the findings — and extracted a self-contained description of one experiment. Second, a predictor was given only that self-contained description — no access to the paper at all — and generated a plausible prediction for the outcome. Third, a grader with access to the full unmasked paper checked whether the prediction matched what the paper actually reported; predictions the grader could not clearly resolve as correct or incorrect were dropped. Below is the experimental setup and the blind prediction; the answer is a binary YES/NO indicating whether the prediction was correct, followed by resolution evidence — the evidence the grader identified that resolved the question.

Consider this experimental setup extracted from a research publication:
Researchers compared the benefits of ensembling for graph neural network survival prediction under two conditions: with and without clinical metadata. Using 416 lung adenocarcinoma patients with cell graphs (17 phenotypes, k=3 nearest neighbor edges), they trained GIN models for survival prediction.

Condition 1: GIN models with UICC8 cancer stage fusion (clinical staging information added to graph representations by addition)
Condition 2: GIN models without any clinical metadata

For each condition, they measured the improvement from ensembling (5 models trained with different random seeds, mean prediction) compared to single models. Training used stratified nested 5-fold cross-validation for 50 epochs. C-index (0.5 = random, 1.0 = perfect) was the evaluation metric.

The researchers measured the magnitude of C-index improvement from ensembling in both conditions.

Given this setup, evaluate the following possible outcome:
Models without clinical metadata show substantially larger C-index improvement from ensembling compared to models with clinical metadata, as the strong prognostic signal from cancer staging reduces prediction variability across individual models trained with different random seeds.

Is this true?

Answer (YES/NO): NO